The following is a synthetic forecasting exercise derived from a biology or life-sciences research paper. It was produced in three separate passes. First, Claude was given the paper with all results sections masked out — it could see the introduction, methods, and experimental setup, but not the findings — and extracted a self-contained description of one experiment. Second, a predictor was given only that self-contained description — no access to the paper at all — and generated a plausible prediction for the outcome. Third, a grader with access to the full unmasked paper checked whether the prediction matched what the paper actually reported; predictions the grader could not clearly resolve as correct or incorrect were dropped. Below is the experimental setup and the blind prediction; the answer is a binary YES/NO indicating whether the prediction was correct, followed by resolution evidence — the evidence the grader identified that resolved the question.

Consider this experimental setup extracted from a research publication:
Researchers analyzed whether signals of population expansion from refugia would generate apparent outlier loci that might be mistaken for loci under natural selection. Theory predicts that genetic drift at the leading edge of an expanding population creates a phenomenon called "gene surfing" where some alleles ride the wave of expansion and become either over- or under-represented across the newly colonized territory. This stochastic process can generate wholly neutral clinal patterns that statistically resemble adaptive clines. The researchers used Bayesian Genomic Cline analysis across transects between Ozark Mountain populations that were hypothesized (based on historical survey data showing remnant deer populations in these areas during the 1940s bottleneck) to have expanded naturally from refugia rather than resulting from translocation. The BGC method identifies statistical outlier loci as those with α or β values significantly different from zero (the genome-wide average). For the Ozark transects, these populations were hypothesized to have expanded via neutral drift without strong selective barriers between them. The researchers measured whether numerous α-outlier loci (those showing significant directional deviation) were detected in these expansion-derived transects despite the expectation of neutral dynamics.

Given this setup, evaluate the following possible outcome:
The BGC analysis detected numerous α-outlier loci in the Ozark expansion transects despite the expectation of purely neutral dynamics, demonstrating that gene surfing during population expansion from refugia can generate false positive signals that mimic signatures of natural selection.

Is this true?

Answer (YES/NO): YES